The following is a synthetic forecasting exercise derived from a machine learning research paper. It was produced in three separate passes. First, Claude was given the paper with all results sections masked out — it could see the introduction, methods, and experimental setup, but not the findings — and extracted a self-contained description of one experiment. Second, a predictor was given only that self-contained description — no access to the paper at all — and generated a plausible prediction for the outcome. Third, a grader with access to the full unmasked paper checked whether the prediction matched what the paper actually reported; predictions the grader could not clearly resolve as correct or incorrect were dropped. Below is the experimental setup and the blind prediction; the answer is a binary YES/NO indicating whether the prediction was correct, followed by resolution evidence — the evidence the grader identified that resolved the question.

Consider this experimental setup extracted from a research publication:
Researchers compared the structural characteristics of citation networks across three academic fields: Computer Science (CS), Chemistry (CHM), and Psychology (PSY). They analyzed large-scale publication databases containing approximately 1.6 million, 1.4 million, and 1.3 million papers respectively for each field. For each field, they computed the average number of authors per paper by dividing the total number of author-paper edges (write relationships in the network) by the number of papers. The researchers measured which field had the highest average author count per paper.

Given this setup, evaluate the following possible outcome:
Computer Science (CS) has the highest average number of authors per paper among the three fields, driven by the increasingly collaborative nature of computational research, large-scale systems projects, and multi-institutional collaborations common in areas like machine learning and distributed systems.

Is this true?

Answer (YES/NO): NO